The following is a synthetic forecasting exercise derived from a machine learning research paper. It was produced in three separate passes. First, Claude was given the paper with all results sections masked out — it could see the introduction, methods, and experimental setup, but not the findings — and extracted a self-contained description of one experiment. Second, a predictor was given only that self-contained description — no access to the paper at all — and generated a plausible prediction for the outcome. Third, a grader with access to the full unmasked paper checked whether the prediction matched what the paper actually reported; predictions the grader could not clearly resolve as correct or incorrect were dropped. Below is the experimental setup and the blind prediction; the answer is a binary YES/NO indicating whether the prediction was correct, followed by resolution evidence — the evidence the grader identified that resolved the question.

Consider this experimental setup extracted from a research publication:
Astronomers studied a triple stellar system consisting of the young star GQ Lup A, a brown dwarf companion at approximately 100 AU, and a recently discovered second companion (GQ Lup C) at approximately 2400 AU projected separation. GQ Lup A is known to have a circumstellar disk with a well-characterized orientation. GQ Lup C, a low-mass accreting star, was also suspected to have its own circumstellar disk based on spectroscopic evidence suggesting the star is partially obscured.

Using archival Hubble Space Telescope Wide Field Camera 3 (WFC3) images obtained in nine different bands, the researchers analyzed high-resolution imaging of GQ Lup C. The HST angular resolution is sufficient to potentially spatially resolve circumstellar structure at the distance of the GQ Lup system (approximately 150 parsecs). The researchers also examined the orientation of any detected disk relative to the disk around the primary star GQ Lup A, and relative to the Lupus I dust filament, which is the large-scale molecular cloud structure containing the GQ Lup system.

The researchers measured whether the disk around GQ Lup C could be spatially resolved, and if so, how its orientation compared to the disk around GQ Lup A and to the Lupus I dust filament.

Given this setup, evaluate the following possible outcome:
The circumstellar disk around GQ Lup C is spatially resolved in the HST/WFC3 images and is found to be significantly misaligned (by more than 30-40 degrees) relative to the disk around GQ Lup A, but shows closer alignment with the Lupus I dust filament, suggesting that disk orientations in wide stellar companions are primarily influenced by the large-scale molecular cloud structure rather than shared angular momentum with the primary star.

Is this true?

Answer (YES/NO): NO